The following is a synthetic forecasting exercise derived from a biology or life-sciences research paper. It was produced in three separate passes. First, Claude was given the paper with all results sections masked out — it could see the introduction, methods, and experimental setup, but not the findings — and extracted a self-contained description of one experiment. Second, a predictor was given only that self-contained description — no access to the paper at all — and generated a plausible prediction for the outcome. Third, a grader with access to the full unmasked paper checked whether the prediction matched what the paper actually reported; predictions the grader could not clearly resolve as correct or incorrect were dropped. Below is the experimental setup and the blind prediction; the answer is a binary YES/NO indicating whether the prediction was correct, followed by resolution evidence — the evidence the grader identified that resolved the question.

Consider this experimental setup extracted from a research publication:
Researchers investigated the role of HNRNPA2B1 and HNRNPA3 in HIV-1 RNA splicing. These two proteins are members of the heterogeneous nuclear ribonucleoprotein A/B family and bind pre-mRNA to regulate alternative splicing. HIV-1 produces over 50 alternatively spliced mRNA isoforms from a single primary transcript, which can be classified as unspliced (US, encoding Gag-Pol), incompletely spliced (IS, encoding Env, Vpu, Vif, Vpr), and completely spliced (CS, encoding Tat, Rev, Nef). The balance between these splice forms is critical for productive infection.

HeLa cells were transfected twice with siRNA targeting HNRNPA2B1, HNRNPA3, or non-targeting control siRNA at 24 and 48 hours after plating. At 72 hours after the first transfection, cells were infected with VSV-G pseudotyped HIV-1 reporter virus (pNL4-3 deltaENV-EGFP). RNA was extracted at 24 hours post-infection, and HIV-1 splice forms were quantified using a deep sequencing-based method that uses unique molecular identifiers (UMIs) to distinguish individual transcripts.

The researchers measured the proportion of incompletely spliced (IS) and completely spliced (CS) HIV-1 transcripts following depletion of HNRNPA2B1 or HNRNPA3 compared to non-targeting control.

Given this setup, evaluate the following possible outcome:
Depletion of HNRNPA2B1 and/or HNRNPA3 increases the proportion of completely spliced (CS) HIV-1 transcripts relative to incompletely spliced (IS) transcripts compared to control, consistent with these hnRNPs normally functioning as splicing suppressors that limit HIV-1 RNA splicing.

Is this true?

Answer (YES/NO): NO